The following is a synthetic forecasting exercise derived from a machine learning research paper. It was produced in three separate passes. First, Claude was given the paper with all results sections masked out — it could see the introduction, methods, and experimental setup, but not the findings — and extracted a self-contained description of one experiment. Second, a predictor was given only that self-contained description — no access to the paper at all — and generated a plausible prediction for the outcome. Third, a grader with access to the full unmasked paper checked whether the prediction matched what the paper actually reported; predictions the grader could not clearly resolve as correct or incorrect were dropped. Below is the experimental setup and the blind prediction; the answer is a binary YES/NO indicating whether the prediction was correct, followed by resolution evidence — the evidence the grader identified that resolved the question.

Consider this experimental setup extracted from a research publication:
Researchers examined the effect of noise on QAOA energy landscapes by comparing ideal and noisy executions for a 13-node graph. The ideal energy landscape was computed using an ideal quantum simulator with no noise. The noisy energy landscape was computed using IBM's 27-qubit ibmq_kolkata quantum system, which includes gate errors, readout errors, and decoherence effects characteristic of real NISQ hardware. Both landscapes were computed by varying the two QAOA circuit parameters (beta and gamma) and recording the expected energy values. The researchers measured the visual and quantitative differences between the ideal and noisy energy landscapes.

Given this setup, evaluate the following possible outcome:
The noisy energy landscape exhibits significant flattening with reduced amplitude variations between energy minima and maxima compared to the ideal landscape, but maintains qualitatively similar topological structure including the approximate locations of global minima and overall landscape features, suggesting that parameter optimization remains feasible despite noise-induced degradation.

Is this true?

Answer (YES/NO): NO